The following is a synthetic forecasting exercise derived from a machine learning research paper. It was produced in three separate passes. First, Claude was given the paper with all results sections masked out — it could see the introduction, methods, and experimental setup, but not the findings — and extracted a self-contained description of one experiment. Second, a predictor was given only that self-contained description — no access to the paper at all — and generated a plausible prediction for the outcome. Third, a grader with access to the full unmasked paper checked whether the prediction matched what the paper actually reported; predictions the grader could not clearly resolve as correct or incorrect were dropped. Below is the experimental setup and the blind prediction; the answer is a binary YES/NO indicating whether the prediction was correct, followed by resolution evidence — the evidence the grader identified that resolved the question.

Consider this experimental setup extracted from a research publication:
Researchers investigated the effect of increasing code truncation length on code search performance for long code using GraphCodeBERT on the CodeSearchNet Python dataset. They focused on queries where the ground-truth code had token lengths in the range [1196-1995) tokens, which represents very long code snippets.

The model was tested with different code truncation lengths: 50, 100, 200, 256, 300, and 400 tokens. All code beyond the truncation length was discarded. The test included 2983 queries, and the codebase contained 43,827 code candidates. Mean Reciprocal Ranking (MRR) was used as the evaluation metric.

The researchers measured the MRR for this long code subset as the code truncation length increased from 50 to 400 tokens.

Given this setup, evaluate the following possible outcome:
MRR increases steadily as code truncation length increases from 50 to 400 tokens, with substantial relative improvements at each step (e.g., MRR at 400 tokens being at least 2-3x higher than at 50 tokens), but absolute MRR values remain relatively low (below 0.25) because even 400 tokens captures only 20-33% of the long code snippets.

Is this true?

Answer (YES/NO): NO